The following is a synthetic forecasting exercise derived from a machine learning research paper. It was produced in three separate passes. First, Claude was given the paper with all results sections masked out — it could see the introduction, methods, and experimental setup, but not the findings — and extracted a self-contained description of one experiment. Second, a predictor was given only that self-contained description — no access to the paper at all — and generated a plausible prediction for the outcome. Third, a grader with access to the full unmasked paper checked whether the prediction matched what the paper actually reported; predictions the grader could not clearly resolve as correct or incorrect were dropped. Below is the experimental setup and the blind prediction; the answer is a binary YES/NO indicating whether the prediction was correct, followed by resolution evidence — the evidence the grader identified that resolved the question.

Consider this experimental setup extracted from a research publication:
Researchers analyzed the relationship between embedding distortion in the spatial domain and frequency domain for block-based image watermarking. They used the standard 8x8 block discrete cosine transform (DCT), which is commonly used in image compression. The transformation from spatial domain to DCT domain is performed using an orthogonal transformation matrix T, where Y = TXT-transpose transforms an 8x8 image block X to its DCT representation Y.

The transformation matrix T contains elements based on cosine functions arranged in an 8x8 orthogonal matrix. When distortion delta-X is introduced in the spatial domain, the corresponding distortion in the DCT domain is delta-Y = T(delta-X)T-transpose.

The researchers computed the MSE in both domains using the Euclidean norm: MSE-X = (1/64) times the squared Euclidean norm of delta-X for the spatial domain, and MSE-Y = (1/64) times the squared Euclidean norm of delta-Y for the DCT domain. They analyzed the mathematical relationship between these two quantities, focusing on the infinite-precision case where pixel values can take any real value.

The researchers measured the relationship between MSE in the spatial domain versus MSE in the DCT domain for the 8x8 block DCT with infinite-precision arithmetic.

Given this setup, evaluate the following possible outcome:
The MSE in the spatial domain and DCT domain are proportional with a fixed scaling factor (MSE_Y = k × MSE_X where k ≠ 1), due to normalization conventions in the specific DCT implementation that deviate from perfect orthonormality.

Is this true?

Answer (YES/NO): NO